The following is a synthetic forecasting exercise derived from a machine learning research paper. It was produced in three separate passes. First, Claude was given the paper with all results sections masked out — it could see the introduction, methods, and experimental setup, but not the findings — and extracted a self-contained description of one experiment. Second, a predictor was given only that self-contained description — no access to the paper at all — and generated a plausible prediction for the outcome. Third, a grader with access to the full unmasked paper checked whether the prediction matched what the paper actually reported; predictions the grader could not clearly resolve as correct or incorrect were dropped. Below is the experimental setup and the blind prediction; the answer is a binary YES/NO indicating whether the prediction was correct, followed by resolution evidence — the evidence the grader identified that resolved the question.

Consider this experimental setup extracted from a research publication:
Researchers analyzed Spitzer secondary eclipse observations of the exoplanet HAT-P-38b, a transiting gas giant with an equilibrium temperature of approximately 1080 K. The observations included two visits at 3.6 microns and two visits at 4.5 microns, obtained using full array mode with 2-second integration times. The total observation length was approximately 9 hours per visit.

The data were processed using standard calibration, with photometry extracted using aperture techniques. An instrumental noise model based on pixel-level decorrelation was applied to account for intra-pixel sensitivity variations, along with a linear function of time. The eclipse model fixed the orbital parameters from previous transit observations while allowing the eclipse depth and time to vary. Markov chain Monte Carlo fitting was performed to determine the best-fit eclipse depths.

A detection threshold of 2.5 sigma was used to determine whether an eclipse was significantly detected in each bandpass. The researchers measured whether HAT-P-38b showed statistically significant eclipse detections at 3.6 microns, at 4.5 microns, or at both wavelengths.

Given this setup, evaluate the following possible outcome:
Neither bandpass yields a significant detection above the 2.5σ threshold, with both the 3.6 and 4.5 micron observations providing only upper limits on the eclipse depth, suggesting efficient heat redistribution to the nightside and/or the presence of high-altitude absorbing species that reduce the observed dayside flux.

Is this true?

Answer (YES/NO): NO